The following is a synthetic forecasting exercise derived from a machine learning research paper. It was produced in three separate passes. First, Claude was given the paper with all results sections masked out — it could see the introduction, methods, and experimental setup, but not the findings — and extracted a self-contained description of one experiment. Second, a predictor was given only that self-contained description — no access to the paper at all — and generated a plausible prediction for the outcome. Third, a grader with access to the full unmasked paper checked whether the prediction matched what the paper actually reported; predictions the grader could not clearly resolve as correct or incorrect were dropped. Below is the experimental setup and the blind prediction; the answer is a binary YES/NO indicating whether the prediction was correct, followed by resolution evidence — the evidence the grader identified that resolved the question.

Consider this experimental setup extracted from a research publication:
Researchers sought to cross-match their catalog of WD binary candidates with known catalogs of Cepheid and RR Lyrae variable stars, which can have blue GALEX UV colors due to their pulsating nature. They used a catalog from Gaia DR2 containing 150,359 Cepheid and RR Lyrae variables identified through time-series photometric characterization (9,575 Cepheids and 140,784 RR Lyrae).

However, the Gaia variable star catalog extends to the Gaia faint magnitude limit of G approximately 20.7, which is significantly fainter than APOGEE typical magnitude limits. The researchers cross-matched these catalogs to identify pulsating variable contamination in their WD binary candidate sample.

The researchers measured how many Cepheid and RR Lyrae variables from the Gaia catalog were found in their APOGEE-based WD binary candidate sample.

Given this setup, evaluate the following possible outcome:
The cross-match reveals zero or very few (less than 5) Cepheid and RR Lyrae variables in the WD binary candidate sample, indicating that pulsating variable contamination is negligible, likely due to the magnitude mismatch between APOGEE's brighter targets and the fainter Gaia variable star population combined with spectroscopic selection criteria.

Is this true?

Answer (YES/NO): NO